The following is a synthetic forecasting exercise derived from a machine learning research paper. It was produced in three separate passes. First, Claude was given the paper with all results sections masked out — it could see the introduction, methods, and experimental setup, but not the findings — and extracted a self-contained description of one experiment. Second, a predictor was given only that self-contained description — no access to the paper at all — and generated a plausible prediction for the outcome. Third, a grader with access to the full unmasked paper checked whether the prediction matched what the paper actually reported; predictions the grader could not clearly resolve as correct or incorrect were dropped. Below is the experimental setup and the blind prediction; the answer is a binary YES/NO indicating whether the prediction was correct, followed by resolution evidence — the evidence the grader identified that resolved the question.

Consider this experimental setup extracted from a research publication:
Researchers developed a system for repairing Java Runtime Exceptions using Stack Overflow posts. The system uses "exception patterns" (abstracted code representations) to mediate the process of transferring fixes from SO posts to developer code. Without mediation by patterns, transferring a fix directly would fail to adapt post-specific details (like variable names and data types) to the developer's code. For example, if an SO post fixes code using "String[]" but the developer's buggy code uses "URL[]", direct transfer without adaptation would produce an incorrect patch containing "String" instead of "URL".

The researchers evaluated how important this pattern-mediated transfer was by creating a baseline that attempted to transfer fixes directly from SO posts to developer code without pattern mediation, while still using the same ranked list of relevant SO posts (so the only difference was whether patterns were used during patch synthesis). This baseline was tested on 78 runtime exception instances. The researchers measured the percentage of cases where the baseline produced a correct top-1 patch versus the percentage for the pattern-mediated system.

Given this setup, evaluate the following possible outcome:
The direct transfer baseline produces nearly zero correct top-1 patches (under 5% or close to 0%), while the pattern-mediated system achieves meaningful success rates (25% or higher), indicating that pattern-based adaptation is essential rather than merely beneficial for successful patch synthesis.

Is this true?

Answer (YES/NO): NO